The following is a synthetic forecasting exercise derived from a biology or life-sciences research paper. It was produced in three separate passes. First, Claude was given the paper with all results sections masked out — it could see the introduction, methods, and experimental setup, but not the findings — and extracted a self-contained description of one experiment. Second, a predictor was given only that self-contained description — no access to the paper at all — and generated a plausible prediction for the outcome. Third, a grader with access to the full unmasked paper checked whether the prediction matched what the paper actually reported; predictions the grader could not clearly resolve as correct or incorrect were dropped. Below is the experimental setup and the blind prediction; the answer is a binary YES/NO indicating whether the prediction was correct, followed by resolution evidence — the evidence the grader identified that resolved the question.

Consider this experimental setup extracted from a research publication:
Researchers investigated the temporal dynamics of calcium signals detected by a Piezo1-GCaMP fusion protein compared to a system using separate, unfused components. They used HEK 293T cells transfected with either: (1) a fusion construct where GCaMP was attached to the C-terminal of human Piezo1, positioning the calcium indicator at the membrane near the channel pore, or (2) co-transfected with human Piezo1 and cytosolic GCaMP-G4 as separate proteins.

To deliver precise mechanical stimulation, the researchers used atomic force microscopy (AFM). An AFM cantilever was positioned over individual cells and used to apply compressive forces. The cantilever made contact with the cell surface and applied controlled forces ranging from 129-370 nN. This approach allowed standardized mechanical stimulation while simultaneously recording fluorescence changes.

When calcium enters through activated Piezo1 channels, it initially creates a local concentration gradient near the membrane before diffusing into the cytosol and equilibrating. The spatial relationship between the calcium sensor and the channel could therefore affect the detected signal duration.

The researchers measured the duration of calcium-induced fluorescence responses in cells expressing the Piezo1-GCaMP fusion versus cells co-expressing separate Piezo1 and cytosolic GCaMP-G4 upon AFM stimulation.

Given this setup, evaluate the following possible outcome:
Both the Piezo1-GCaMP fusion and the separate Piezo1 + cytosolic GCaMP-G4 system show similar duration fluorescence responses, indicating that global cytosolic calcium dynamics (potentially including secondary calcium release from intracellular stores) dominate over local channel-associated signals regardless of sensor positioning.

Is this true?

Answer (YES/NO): NO